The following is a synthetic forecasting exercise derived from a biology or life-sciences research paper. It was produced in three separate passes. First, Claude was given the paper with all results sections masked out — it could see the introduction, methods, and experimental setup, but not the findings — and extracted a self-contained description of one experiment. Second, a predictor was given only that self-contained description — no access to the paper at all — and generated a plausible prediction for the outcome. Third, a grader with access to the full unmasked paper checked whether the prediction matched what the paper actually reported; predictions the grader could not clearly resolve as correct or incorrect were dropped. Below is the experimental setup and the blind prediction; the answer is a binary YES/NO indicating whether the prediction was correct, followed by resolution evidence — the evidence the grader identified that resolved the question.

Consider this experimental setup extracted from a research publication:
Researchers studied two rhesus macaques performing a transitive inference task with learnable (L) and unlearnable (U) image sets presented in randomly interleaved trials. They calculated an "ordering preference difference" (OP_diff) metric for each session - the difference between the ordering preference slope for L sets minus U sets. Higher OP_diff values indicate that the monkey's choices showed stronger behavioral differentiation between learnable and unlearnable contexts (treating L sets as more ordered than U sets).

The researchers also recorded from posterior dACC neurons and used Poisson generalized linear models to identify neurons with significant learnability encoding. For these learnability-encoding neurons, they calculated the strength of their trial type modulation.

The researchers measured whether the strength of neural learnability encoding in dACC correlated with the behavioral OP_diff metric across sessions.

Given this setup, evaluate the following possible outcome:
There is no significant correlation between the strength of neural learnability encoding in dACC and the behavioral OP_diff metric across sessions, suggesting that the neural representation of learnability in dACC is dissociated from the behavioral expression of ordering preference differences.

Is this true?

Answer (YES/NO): NO